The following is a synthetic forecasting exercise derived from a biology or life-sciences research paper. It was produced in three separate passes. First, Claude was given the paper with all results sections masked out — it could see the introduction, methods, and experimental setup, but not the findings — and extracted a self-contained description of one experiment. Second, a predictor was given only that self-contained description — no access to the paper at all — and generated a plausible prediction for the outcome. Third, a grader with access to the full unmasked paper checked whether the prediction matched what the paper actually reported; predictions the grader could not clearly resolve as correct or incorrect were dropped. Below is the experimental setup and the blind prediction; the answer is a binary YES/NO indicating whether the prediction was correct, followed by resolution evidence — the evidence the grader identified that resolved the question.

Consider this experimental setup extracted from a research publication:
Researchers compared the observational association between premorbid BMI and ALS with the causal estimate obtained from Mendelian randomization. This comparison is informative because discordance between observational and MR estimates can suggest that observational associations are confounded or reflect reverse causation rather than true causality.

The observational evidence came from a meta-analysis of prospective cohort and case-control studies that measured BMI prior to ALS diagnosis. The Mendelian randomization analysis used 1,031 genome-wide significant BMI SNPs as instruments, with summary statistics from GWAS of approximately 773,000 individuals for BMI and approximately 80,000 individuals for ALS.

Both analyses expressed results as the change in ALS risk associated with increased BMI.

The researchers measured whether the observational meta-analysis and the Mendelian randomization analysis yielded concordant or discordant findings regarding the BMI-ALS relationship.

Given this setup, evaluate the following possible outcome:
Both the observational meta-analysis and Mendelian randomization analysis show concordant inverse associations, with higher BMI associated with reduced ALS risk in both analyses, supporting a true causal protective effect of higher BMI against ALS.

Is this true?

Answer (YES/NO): NO